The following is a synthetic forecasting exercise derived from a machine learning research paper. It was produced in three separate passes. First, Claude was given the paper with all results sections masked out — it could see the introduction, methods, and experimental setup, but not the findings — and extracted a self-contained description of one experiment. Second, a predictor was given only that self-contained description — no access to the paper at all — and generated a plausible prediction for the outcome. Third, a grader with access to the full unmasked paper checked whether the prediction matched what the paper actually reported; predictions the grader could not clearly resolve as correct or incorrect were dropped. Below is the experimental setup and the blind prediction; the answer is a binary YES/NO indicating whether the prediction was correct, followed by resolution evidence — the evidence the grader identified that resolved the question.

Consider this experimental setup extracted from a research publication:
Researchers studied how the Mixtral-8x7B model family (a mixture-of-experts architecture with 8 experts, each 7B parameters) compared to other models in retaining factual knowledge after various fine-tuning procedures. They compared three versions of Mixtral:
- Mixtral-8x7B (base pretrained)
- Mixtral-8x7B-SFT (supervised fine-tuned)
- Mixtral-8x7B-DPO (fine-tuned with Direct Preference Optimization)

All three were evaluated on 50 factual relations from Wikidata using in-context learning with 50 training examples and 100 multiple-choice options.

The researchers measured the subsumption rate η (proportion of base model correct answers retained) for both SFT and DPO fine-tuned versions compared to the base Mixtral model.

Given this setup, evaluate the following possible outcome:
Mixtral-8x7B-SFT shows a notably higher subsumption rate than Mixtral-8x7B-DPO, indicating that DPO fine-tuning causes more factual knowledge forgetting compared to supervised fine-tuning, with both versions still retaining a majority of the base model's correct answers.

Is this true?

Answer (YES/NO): NO